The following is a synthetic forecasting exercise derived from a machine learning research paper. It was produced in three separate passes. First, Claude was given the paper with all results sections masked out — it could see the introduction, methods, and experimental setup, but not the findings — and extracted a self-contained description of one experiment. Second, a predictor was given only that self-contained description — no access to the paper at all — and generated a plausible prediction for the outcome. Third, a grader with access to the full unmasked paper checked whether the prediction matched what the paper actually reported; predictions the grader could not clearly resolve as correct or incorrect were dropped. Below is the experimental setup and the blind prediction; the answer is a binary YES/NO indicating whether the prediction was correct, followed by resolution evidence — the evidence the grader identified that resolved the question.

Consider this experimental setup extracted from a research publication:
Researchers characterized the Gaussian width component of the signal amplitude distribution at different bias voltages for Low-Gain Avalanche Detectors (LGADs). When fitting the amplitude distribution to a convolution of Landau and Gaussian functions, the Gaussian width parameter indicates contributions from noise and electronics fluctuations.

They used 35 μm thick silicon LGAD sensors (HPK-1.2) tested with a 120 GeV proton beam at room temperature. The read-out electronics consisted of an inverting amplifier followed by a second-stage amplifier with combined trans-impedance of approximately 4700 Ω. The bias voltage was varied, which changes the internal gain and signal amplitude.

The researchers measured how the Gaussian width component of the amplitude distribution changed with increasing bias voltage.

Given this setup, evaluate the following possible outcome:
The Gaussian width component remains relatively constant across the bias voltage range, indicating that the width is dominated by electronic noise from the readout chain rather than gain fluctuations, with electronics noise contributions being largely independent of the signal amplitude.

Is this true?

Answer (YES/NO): NO